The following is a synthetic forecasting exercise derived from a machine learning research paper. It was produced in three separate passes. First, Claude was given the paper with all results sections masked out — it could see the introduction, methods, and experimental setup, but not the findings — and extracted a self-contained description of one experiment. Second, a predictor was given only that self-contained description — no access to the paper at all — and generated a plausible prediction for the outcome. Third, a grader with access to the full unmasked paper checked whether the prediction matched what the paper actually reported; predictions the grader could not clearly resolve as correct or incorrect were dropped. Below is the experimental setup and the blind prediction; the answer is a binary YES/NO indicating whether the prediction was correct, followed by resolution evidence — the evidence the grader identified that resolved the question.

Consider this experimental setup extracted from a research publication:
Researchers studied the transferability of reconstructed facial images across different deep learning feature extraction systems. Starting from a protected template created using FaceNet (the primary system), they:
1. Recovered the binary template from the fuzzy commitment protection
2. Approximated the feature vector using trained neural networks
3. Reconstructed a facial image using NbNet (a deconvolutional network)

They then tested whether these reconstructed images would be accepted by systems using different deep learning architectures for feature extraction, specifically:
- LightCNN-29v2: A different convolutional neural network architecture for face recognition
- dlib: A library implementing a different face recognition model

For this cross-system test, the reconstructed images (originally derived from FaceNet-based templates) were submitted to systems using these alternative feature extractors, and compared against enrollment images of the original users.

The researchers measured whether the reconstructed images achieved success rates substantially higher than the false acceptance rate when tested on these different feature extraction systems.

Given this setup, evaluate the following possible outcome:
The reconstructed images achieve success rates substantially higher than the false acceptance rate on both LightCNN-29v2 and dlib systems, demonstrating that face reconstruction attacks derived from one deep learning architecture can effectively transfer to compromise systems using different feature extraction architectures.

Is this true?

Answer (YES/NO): YES